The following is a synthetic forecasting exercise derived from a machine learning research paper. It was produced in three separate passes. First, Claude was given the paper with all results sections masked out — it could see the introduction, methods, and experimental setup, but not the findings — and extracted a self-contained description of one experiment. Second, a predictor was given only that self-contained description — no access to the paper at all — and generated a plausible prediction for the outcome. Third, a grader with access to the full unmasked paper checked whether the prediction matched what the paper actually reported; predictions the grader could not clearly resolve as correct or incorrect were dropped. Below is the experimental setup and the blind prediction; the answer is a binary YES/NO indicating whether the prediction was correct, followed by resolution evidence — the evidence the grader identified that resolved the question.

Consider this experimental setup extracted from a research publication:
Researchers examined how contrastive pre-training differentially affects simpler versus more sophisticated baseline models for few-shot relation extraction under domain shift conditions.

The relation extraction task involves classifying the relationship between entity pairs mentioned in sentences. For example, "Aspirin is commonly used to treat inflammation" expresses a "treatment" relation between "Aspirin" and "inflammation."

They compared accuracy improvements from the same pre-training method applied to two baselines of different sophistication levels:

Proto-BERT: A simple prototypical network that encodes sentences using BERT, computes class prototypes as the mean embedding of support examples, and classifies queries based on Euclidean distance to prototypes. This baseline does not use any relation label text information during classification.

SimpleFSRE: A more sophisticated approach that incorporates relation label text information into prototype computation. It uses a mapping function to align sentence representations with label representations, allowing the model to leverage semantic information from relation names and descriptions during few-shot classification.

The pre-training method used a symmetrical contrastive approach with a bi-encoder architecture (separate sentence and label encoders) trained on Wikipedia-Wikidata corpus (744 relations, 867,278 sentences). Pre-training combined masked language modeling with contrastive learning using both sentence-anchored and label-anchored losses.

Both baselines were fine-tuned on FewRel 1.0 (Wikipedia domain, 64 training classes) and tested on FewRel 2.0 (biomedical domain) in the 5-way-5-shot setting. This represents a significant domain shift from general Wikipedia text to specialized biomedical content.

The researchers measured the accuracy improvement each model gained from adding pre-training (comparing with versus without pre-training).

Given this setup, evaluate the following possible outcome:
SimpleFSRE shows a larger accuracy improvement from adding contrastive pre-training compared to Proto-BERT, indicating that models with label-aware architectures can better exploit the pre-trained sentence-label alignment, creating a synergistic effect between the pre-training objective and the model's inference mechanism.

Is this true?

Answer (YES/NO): NO